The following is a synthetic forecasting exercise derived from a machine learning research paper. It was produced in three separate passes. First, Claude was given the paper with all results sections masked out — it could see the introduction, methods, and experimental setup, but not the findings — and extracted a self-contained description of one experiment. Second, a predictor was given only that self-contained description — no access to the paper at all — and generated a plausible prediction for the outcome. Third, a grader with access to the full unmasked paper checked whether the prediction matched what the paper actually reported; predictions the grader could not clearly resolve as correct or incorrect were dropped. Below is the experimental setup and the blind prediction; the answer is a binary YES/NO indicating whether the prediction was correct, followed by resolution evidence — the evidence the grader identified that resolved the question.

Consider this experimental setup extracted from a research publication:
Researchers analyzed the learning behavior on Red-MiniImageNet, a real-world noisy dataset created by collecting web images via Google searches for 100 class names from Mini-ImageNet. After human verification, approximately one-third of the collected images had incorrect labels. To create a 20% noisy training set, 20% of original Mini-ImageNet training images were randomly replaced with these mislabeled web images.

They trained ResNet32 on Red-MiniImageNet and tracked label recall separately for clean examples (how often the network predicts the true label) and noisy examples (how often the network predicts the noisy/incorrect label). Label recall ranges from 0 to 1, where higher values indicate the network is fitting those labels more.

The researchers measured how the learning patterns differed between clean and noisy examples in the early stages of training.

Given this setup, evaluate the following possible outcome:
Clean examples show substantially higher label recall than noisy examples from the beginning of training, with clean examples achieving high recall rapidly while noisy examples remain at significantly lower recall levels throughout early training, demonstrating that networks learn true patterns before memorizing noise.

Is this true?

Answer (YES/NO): NO